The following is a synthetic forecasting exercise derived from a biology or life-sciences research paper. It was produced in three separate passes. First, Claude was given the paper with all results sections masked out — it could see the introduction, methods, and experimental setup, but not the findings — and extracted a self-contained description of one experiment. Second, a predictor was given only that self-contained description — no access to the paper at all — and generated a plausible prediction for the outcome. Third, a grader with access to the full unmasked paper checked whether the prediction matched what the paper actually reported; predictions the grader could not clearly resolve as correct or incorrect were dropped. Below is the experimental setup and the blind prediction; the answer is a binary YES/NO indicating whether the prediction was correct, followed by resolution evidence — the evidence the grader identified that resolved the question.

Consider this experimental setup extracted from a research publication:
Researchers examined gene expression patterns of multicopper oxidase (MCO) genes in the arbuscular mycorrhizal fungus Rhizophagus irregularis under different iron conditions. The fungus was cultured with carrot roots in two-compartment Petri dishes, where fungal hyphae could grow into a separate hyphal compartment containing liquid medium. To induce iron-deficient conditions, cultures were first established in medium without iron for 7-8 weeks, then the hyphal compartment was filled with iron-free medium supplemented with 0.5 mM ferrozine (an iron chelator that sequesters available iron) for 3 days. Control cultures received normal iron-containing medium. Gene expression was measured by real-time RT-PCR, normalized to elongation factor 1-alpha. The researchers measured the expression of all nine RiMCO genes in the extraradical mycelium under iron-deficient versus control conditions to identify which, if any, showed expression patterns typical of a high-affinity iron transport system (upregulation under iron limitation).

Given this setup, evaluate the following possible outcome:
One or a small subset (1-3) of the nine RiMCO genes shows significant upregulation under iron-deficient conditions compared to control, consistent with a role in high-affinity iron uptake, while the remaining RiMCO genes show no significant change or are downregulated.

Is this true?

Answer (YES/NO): YES